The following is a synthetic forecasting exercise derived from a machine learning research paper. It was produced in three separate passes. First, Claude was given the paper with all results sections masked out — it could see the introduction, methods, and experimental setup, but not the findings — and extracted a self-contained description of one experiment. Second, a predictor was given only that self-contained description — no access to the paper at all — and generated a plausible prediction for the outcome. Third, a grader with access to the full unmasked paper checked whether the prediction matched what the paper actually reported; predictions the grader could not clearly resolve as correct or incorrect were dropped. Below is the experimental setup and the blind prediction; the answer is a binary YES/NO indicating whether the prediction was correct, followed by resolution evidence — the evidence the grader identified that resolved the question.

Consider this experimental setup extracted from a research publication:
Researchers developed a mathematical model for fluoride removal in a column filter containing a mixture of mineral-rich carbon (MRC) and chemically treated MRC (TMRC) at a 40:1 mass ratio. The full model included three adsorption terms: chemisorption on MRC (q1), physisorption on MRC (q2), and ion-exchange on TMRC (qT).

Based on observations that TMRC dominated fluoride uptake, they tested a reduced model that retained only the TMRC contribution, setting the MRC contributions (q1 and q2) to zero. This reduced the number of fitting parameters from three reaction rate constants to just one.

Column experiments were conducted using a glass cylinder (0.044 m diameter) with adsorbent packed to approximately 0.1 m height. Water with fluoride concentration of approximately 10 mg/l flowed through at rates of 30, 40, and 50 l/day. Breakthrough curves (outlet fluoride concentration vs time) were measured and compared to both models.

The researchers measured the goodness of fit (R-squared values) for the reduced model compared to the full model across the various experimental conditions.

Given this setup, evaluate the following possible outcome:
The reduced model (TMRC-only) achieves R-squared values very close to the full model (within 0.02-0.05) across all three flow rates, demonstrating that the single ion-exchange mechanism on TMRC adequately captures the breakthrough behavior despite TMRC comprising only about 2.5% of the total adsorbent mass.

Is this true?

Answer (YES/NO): YES